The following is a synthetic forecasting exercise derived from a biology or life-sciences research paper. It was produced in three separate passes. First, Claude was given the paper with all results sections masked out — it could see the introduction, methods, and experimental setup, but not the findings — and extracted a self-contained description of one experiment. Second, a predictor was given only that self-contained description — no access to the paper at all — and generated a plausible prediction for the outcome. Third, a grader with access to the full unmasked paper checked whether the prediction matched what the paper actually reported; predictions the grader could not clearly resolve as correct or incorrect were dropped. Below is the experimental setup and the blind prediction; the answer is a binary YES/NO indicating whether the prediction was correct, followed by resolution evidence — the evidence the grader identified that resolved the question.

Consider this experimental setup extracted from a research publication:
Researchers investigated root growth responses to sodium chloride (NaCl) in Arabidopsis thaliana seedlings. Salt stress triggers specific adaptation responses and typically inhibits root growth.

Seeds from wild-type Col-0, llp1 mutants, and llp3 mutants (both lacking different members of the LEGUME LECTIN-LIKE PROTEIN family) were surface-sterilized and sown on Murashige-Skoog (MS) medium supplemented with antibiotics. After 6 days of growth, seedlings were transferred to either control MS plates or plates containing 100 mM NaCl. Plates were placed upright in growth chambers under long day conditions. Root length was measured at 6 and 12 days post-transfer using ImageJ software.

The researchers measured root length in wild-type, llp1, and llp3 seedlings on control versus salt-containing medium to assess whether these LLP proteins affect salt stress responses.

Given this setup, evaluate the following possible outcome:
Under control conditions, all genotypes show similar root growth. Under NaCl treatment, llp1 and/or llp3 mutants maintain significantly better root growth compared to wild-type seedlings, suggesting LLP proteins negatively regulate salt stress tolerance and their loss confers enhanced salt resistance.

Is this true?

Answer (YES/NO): NO